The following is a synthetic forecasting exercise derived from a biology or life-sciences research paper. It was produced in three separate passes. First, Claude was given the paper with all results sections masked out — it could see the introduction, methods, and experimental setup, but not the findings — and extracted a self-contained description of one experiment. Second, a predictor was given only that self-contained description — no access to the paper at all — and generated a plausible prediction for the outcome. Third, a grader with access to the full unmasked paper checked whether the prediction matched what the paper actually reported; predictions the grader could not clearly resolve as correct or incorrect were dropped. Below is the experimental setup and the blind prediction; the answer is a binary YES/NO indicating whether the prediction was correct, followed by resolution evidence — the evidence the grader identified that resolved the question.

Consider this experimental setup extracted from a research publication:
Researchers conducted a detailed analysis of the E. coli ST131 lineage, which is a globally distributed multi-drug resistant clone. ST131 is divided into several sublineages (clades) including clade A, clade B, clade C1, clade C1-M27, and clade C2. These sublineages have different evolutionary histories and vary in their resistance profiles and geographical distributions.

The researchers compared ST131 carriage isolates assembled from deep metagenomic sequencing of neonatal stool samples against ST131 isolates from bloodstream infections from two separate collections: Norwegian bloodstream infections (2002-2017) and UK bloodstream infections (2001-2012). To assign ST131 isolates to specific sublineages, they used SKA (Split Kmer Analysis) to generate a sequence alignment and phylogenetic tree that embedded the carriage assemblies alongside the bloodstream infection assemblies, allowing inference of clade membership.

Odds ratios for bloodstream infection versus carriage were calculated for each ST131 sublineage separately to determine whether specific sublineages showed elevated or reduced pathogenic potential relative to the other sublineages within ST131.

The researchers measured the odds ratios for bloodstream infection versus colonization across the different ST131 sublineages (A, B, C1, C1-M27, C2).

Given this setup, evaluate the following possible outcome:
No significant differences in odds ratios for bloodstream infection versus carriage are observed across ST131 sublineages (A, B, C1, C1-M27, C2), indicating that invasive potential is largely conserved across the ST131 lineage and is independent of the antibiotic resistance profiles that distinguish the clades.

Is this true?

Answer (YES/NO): NO